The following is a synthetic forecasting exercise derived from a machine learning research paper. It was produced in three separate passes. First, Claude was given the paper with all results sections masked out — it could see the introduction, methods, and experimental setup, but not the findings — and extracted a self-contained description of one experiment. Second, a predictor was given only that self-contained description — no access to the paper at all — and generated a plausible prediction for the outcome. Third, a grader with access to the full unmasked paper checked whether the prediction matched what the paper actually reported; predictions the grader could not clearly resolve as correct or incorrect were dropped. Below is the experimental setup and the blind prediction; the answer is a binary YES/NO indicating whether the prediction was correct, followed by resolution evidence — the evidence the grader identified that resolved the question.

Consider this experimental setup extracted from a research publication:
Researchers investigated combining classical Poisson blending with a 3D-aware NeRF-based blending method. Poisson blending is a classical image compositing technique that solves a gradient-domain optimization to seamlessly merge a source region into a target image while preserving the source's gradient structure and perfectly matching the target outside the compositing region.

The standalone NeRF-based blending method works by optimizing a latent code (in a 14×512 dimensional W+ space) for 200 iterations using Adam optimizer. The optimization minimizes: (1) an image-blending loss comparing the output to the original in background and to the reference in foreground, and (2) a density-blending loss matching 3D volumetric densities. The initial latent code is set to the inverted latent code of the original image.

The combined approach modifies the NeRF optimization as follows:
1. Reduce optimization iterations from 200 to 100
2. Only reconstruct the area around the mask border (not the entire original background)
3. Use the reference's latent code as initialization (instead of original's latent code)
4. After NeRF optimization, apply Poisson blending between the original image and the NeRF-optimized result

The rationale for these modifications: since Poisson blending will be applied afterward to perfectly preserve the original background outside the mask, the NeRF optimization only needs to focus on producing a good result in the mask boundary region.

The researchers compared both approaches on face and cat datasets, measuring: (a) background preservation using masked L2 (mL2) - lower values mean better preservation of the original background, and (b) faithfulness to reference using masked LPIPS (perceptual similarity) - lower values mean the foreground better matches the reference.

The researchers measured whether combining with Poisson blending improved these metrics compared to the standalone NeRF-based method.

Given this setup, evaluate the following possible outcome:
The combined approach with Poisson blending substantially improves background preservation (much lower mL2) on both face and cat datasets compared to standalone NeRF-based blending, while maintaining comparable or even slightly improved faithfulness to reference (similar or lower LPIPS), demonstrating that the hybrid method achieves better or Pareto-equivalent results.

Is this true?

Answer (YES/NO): YES